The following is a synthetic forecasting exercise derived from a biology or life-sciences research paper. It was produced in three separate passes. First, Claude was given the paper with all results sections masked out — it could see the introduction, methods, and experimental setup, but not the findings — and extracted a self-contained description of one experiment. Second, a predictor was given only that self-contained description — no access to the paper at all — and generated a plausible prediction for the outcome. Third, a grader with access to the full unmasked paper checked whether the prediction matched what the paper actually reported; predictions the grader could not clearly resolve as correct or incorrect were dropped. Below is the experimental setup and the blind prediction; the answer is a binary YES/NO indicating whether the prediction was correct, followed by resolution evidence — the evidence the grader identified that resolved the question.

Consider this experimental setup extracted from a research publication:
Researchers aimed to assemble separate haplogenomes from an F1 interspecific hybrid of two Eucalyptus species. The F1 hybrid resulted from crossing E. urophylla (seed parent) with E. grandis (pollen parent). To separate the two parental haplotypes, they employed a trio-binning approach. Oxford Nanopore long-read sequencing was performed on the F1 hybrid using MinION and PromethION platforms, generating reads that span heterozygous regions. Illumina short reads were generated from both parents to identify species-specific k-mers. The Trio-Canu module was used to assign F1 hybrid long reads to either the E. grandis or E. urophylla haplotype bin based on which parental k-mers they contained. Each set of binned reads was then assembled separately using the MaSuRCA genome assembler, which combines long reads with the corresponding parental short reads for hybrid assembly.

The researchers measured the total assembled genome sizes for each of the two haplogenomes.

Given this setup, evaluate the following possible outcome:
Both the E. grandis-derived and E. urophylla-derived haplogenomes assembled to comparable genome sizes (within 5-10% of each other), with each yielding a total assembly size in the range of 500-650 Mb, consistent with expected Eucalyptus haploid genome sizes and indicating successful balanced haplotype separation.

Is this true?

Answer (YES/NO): NO